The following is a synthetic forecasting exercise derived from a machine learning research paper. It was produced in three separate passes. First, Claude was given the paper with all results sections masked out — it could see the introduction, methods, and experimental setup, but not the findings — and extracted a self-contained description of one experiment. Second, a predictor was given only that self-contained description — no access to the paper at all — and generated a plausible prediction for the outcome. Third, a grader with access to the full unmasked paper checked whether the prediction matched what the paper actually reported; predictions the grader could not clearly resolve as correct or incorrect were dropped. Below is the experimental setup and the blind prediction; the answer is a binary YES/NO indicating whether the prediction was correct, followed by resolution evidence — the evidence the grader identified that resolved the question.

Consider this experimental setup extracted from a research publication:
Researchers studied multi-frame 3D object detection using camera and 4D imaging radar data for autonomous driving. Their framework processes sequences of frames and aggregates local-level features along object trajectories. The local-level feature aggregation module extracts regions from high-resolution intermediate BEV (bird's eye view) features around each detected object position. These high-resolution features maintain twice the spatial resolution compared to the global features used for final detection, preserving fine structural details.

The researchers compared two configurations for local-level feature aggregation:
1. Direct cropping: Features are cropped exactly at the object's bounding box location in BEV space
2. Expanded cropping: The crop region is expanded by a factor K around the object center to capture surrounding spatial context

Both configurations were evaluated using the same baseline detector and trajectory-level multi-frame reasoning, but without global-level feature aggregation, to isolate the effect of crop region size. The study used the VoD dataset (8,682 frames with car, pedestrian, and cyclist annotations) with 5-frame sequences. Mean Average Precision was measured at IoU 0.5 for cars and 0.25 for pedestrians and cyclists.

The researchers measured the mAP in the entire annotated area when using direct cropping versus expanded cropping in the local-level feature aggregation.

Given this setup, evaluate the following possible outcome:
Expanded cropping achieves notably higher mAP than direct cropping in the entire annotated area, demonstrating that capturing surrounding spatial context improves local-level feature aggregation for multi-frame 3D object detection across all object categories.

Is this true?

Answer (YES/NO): NO